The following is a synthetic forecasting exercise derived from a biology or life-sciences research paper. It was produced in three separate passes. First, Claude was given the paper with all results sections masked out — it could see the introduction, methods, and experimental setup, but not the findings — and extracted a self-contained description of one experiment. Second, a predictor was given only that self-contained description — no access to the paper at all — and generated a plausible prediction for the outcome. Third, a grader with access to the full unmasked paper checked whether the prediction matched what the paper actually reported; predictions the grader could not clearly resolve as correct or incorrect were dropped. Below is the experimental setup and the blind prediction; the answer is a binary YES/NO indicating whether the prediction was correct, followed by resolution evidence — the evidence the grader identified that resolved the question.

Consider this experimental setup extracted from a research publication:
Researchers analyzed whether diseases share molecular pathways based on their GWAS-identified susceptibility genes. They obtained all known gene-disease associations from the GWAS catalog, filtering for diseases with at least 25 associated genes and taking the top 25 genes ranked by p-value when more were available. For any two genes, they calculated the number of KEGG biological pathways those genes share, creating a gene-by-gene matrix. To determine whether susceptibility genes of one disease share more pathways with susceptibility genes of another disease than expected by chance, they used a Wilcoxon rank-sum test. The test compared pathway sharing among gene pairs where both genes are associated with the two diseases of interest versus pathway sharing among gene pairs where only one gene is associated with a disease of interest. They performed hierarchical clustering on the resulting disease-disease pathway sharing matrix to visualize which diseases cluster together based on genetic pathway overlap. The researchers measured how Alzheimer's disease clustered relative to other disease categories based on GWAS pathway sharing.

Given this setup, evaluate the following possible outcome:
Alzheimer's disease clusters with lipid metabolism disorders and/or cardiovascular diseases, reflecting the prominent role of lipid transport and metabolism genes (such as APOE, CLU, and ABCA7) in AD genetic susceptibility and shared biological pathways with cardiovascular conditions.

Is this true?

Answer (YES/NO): NO